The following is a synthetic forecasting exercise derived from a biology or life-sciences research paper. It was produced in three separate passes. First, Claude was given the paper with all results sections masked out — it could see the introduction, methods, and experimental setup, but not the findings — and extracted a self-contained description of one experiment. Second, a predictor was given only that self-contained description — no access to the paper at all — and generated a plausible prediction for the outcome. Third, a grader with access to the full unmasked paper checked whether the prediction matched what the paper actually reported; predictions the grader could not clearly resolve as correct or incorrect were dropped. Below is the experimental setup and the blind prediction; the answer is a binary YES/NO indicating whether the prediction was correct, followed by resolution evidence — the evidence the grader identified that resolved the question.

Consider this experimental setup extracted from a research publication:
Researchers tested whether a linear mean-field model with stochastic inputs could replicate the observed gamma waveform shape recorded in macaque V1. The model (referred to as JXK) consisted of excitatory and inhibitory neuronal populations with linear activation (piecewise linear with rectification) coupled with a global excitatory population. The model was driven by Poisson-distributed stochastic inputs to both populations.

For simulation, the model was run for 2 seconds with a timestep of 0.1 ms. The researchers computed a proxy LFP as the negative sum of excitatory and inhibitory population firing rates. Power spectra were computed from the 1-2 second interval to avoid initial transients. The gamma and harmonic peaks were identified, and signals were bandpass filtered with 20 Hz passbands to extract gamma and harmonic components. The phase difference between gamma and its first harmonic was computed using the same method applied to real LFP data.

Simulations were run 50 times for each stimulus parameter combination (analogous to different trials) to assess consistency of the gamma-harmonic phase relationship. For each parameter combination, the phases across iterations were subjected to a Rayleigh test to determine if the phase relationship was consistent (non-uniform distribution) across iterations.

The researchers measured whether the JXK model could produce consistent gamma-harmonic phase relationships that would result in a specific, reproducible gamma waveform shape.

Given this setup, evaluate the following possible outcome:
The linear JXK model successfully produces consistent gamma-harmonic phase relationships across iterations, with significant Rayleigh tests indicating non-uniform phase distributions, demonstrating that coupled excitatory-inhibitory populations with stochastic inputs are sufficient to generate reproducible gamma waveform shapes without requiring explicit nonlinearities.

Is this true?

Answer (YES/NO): NO